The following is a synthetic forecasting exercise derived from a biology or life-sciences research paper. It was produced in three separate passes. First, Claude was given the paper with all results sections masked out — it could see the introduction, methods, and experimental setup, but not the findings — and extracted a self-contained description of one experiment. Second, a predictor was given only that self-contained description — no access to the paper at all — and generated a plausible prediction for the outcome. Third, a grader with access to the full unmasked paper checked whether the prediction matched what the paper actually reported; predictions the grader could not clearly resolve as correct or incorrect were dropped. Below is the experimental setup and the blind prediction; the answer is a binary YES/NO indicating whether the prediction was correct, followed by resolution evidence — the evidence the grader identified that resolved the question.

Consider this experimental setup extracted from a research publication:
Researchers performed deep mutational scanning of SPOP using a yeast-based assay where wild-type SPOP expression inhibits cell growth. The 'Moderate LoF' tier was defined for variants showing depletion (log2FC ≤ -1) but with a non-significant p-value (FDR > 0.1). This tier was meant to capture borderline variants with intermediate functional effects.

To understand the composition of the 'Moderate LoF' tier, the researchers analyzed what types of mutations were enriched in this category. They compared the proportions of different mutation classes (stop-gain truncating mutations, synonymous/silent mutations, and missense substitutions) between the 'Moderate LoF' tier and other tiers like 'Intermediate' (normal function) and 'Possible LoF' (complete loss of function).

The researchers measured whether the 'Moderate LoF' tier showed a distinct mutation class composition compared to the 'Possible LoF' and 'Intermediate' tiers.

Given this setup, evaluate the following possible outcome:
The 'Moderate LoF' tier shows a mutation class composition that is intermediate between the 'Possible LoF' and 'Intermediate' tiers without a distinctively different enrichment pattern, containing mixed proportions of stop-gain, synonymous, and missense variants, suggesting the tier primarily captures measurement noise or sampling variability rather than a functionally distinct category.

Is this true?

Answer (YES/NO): NO